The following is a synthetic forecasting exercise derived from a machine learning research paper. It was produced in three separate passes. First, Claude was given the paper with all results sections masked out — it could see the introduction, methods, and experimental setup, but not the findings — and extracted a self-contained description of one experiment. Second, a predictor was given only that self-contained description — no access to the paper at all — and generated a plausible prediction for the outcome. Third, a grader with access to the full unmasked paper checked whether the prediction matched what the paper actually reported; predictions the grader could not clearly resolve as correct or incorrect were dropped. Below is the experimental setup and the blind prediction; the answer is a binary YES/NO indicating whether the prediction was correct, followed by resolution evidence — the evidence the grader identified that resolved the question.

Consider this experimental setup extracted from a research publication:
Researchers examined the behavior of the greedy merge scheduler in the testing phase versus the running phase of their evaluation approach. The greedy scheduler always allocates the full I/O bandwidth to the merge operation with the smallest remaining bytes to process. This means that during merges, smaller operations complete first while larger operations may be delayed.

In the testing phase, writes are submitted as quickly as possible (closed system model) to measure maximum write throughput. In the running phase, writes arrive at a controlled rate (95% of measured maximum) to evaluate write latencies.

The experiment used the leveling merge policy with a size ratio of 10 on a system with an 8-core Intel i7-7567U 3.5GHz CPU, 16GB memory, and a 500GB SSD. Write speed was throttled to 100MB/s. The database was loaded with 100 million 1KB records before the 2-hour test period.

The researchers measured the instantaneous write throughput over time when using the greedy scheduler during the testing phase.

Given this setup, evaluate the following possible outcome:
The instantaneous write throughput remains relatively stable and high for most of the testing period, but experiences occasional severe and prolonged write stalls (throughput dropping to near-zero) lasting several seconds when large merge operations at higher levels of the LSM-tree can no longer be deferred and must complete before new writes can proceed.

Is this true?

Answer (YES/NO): NO